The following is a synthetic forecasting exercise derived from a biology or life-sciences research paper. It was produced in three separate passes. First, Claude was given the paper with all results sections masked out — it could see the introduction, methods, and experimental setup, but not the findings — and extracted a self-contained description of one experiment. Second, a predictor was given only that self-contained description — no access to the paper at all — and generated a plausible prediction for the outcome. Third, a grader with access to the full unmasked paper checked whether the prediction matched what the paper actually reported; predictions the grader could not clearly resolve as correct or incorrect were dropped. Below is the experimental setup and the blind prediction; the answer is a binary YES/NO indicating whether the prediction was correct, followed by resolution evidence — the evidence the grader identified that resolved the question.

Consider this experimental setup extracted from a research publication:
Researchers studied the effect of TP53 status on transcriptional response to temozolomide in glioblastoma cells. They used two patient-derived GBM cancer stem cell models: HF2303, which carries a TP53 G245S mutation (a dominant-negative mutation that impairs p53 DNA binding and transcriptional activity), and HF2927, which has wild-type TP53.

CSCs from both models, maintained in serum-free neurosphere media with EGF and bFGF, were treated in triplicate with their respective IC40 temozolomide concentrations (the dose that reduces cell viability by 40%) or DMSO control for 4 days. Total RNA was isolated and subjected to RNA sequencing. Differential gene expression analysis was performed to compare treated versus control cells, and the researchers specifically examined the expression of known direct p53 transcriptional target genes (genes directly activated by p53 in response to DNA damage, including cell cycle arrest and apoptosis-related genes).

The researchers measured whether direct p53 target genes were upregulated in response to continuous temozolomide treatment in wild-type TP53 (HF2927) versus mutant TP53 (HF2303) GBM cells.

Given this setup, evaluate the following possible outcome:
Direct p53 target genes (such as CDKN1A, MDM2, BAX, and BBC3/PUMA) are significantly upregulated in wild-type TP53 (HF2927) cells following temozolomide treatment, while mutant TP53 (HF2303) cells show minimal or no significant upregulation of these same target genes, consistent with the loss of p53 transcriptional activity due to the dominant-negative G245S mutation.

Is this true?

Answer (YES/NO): YES